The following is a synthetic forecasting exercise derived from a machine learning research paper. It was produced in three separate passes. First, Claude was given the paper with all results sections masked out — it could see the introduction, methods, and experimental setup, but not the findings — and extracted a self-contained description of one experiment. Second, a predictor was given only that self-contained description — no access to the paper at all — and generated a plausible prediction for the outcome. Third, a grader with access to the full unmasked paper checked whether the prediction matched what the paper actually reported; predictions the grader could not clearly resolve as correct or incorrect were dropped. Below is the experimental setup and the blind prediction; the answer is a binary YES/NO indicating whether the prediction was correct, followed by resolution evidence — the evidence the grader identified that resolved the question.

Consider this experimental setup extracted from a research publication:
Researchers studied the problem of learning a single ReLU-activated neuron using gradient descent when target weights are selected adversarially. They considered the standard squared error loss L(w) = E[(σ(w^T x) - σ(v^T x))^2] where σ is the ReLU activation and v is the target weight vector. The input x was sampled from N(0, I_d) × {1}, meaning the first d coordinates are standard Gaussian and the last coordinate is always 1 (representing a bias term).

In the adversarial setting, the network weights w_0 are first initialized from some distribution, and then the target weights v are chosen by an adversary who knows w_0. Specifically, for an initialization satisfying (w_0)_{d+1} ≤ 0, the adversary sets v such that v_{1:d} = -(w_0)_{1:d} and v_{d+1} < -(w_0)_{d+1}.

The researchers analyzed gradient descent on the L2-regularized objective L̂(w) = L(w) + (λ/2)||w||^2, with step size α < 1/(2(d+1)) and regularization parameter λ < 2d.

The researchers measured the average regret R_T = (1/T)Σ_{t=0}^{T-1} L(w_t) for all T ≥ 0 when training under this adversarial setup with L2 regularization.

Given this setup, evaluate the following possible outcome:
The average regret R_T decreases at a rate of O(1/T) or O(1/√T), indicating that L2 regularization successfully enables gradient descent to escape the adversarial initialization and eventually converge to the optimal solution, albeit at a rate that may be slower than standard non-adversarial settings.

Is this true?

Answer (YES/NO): NO